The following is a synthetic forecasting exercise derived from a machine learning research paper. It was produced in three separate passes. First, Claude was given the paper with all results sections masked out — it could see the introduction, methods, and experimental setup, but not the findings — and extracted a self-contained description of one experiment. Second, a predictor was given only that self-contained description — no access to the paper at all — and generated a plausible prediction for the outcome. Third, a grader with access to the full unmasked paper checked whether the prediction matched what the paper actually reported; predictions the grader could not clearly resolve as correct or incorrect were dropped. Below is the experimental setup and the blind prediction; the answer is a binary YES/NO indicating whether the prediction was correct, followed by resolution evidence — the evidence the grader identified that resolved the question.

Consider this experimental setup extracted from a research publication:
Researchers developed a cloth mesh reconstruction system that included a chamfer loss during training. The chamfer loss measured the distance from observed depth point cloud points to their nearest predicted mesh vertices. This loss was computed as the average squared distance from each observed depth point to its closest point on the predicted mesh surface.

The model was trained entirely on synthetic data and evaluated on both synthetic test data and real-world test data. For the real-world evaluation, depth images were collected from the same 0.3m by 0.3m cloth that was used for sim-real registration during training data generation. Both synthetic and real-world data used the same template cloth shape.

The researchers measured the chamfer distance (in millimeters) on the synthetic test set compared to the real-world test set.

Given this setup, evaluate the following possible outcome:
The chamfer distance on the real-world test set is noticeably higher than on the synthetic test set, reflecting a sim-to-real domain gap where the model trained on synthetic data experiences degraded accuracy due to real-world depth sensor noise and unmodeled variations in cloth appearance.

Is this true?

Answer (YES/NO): YES